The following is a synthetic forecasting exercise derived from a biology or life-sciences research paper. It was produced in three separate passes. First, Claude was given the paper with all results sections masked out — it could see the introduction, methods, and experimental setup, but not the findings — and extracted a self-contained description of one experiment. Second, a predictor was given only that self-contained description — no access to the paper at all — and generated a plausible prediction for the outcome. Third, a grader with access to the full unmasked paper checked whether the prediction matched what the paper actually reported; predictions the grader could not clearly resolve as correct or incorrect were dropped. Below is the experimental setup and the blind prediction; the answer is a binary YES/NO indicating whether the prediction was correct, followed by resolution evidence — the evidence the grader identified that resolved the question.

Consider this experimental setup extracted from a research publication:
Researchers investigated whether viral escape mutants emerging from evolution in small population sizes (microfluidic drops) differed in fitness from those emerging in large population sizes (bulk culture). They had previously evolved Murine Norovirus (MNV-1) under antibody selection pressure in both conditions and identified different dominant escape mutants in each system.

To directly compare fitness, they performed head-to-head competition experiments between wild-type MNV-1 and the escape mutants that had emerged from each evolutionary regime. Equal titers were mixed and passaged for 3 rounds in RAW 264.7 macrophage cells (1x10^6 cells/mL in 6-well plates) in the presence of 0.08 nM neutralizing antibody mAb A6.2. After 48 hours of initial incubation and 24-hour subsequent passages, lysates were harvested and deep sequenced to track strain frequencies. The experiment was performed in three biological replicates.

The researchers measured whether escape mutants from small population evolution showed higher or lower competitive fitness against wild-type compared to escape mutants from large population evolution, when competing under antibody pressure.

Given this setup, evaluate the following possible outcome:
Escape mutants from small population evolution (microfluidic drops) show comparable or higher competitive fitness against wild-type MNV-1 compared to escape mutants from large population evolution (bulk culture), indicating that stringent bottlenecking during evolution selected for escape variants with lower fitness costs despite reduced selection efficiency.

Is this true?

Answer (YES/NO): YES